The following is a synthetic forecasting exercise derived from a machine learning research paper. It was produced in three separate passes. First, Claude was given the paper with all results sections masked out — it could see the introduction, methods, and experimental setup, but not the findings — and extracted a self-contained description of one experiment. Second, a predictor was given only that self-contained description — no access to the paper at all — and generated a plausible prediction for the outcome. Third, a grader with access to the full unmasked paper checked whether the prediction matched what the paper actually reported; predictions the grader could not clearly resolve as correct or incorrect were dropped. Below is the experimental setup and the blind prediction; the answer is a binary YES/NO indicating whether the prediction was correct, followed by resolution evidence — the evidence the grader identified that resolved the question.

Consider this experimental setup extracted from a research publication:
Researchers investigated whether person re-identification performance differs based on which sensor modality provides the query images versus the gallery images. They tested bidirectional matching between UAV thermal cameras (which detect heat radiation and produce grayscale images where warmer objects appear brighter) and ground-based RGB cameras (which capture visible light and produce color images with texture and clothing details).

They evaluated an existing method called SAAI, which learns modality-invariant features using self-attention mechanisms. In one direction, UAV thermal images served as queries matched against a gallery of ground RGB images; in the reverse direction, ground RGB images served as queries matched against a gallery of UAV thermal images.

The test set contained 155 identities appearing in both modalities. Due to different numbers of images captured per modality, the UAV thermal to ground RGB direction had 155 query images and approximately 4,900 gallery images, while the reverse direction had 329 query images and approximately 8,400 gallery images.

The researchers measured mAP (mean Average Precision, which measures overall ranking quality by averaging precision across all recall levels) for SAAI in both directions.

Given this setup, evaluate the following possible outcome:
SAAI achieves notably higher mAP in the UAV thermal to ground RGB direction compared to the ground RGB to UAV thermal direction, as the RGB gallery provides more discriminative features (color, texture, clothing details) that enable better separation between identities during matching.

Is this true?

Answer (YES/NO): NO